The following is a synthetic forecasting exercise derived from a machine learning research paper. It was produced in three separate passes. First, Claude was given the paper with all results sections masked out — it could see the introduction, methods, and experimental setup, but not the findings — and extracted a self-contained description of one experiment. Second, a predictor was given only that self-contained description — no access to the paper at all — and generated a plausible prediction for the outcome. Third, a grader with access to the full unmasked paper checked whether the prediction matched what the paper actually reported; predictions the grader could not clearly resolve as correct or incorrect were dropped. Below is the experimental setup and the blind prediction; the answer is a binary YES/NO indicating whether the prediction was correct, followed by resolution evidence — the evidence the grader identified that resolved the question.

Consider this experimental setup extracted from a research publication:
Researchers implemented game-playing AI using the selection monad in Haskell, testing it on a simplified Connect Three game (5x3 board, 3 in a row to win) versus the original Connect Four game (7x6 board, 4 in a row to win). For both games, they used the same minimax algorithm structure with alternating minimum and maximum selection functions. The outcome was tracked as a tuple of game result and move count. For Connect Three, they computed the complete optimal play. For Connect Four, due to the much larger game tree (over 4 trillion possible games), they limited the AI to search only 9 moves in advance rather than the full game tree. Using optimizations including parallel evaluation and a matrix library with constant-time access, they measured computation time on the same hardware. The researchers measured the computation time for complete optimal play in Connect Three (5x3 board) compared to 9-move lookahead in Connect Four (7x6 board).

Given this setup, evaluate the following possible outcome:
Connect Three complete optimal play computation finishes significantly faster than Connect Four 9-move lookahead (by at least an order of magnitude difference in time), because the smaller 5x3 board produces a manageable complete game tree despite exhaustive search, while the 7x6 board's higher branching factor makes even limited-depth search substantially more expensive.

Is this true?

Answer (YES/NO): YES